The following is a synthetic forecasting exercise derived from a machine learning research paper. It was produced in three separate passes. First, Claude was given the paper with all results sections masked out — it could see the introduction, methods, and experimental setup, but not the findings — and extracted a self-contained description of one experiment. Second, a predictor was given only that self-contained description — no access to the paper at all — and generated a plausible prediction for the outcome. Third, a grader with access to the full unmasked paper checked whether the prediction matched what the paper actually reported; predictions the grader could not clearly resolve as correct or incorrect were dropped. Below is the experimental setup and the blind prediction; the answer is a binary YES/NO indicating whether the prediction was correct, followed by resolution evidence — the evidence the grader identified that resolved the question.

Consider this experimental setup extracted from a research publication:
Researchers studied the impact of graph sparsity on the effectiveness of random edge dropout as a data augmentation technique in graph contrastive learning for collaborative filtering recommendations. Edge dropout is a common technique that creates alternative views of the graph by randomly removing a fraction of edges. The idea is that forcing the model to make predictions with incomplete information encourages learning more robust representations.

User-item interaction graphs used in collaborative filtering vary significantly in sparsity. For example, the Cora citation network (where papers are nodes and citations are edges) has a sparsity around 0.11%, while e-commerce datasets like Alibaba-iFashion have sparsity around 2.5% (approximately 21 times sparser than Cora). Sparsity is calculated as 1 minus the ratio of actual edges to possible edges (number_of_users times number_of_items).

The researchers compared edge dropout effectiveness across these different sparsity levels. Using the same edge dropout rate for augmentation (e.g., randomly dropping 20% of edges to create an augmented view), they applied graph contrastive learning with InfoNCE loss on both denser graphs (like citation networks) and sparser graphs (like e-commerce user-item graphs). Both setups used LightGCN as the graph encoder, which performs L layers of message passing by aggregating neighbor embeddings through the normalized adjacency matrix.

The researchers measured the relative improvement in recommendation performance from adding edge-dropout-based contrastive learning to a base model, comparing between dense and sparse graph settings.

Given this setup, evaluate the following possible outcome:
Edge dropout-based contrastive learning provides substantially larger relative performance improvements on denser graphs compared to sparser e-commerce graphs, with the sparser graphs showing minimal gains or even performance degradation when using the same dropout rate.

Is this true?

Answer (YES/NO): NO